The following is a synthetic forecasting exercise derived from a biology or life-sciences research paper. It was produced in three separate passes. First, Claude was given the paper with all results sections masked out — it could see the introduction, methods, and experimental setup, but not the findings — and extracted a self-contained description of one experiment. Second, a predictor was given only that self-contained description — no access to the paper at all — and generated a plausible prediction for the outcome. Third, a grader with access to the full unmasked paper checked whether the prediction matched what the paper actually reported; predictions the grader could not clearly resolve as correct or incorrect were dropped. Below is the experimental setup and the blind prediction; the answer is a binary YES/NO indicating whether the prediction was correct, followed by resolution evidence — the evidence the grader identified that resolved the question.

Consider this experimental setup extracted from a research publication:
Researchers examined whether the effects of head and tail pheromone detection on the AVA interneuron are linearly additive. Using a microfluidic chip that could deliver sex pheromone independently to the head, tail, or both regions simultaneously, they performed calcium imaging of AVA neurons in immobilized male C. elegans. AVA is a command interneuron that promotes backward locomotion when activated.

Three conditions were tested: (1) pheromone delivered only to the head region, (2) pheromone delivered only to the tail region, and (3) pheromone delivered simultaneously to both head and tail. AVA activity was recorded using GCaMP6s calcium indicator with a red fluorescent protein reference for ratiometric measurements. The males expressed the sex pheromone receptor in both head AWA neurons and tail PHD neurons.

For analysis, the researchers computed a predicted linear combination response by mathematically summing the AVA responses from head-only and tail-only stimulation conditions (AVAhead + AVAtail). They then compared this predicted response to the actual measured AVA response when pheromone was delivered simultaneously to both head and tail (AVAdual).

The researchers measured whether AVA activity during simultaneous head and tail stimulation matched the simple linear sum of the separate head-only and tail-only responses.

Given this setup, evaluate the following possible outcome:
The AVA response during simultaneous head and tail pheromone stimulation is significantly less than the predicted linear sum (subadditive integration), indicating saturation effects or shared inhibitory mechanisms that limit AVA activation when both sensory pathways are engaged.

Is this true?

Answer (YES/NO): NO